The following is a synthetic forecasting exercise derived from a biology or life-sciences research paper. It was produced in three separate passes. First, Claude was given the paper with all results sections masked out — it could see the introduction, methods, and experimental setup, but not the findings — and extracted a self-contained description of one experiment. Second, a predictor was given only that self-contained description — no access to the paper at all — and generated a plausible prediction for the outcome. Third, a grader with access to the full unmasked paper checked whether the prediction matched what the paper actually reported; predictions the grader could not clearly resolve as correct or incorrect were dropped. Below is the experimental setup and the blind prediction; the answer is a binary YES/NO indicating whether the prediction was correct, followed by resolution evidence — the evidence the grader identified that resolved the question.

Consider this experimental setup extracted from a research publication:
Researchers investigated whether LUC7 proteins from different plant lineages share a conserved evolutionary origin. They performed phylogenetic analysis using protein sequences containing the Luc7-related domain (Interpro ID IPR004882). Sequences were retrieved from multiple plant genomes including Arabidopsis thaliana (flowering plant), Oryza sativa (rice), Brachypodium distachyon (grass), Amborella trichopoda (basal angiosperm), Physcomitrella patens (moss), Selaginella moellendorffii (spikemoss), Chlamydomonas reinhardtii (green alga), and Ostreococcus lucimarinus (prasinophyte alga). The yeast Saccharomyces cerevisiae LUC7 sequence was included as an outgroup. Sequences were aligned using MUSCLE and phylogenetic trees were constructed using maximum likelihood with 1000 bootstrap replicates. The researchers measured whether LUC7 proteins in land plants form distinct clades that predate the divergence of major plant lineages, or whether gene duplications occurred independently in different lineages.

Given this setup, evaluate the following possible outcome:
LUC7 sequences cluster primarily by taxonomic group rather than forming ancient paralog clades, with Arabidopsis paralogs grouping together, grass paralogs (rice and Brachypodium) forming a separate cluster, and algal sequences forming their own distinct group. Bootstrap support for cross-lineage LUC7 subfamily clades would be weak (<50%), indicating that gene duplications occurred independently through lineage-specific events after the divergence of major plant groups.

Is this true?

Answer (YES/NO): NO